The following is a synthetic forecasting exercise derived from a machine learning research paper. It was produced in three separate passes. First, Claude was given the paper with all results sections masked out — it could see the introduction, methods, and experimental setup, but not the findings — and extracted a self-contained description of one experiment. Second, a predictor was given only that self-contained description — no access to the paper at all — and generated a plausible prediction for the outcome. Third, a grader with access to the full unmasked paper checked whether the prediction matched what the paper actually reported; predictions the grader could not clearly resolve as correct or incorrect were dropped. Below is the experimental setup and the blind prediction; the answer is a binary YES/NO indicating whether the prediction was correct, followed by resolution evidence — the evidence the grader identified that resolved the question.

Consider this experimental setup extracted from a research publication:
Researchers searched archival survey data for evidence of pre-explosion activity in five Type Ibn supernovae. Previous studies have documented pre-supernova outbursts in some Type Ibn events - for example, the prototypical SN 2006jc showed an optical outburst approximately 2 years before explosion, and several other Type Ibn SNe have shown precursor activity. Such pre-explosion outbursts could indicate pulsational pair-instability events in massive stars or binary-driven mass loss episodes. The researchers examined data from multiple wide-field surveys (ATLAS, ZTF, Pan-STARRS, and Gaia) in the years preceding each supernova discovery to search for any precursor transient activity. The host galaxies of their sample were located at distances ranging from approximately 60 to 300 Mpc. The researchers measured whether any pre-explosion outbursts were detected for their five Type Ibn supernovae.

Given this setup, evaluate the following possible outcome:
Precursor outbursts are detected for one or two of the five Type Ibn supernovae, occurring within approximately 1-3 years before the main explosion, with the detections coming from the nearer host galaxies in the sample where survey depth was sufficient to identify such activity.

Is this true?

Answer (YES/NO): NO